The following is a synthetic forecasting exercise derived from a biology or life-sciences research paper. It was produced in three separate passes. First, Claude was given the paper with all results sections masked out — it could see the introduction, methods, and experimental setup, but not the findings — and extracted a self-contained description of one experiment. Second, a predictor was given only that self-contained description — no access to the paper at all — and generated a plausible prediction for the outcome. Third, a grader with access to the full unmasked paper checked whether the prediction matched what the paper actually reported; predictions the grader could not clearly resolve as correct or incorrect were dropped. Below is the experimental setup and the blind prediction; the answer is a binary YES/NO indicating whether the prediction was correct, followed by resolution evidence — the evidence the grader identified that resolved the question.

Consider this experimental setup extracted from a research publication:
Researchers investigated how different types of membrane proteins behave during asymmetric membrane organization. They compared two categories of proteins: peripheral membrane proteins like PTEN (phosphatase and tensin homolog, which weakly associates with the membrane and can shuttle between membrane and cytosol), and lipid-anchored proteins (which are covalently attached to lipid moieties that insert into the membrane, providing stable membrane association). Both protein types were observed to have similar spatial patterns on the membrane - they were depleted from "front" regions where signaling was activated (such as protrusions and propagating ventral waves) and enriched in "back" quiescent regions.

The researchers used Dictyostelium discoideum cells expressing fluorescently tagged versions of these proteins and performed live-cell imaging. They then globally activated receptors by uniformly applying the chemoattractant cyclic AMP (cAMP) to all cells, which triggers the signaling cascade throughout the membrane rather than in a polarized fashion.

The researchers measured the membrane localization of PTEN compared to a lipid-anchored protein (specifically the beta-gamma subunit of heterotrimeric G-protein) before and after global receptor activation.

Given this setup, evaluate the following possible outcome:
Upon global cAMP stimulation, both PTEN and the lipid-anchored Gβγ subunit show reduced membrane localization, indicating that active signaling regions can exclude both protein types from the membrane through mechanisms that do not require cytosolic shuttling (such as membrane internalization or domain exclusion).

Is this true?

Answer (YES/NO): NO